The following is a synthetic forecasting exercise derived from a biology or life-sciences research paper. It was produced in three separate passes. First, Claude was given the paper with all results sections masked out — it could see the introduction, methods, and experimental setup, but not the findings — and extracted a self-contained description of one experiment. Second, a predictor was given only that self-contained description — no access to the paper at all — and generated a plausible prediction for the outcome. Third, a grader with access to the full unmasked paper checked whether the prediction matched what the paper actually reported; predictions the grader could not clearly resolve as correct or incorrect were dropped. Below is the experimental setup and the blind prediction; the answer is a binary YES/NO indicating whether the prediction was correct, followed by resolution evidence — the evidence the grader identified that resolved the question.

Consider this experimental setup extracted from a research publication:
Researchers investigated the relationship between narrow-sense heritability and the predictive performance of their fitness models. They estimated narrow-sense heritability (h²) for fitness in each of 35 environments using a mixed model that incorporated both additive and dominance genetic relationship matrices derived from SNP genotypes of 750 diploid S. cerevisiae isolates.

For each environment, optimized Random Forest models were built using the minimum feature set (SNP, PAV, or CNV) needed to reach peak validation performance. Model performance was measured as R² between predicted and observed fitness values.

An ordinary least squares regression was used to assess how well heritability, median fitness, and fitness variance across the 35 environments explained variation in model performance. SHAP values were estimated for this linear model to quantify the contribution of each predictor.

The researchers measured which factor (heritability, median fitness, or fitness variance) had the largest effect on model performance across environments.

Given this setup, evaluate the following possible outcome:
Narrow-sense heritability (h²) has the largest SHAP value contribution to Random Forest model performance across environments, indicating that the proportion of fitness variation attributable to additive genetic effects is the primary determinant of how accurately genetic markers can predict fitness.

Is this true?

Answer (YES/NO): NO